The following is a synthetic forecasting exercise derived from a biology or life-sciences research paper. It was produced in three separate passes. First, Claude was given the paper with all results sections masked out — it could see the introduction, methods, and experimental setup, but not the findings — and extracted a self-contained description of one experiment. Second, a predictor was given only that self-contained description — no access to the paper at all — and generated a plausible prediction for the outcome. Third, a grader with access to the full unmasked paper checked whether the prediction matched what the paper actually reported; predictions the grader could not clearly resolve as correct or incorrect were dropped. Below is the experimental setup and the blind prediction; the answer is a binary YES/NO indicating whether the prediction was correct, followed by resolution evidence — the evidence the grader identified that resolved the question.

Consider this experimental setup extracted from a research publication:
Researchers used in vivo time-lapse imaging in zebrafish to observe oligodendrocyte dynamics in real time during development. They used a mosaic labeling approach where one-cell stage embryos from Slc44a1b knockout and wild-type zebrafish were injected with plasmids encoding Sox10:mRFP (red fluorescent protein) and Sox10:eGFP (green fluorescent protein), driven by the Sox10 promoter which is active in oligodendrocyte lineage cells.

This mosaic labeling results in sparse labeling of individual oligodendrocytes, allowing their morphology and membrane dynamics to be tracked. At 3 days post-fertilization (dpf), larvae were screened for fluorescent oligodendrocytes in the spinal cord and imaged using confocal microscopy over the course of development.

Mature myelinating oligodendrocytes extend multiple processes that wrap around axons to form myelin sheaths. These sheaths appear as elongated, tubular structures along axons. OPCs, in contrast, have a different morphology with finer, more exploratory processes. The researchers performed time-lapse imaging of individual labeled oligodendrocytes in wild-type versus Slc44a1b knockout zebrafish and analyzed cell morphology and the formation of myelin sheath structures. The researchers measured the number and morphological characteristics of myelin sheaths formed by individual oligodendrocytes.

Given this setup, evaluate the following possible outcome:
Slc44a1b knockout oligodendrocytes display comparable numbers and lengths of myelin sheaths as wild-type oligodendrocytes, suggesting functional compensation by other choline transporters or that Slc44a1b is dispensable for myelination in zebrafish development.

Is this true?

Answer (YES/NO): NO